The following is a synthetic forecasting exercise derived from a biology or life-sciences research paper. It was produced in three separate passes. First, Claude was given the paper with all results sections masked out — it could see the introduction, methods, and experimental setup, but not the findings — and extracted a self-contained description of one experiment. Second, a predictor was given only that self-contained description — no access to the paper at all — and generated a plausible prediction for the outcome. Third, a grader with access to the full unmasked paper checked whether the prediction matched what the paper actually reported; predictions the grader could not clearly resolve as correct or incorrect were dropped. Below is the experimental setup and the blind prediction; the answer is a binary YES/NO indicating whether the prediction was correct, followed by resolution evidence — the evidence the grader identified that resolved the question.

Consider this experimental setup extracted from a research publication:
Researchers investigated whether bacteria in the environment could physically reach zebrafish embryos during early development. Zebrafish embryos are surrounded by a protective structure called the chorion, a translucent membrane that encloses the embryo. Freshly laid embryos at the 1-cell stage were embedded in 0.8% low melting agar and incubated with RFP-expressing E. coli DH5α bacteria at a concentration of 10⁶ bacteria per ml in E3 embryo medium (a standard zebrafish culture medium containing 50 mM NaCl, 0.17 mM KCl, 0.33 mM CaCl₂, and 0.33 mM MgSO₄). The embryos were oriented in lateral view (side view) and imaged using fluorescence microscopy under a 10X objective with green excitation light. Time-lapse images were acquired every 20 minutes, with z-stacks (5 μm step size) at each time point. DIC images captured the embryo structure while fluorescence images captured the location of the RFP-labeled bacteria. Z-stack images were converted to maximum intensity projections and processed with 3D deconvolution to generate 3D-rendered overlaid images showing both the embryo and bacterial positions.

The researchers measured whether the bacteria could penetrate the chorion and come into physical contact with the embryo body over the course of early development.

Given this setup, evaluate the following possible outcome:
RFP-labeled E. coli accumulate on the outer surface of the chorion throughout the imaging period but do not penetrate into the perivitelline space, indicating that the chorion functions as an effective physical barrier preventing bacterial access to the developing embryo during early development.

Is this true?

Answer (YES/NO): YES